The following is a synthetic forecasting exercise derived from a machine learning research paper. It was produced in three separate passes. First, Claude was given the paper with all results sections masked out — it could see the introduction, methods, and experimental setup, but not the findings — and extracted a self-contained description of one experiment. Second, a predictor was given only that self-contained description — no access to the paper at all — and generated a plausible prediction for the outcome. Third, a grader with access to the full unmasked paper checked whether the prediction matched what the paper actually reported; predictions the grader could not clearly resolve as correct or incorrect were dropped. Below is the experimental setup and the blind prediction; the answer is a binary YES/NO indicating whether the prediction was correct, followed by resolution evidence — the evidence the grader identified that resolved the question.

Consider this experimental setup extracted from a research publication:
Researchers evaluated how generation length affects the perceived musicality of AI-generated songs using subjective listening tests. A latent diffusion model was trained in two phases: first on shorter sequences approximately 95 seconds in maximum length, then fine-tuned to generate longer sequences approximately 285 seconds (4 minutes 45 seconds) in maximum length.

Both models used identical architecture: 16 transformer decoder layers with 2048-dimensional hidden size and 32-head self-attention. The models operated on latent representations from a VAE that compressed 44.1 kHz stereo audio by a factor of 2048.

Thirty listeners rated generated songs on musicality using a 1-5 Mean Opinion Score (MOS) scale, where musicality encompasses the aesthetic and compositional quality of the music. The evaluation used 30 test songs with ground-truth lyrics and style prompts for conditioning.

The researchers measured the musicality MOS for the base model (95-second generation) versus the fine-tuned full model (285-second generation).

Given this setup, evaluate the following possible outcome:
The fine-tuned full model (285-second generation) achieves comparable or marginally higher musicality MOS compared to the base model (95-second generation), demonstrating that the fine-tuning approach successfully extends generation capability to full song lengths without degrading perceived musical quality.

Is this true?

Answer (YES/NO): NO